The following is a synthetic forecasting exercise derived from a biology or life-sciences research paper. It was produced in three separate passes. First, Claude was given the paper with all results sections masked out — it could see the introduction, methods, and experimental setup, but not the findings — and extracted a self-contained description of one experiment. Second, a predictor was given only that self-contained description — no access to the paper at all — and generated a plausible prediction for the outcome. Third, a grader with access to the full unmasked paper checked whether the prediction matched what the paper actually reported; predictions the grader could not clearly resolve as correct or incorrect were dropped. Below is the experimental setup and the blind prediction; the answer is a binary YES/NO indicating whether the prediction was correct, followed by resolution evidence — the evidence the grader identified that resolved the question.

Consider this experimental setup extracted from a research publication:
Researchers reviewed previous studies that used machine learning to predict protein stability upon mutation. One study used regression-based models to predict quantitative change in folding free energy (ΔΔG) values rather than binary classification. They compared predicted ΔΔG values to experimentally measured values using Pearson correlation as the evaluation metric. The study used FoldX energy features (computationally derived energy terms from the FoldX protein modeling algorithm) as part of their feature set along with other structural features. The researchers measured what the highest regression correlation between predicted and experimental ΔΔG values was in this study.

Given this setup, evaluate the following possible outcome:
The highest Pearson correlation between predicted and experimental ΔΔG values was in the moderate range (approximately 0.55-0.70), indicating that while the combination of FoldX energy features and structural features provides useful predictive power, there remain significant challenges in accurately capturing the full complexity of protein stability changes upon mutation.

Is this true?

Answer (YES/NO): NO